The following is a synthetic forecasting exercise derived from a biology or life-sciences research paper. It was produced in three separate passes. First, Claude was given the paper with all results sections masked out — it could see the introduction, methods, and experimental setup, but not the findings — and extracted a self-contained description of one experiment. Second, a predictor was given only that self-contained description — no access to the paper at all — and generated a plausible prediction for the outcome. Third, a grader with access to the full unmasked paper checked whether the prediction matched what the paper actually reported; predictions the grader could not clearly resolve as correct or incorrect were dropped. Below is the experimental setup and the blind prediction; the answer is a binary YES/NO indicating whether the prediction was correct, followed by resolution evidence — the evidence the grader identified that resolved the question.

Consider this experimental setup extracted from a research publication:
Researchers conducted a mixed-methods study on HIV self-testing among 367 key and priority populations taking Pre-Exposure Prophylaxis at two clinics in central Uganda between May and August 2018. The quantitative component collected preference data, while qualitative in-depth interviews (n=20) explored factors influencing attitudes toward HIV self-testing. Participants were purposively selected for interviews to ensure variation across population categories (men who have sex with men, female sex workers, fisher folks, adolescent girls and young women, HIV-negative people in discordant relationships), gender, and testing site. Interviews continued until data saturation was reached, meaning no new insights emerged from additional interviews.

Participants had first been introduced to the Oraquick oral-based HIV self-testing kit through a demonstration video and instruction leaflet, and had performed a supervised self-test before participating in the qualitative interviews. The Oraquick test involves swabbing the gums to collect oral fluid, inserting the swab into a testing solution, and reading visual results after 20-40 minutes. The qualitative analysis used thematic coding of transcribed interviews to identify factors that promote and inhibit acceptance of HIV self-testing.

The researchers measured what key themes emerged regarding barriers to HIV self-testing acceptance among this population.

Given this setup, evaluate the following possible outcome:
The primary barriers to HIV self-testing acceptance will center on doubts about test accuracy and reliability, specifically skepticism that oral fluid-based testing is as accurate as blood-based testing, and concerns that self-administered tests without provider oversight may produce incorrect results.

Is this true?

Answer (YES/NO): NO